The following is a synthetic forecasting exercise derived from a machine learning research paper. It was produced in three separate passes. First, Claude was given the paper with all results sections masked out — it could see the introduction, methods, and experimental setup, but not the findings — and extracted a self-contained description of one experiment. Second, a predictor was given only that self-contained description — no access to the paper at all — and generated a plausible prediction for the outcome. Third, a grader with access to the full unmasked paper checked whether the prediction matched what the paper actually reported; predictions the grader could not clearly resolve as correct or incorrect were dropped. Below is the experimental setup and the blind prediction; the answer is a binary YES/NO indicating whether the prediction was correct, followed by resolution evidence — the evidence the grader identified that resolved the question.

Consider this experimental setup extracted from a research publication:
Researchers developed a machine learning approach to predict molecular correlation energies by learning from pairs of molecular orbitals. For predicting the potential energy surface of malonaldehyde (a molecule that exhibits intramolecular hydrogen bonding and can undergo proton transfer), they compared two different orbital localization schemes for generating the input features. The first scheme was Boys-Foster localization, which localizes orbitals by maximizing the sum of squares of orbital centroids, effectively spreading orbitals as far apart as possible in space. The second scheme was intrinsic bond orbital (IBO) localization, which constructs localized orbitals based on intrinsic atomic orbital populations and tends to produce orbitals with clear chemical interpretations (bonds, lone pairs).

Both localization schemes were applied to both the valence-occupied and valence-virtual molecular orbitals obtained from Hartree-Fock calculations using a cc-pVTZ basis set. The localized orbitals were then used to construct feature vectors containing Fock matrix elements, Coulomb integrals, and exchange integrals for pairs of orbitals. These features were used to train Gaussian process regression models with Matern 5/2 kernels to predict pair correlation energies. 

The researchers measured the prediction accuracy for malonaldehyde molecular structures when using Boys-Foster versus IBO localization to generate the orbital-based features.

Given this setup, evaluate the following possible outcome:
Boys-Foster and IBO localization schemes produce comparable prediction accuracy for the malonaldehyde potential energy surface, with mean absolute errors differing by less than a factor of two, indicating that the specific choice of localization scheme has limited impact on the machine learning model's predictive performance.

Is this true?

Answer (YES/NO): NO